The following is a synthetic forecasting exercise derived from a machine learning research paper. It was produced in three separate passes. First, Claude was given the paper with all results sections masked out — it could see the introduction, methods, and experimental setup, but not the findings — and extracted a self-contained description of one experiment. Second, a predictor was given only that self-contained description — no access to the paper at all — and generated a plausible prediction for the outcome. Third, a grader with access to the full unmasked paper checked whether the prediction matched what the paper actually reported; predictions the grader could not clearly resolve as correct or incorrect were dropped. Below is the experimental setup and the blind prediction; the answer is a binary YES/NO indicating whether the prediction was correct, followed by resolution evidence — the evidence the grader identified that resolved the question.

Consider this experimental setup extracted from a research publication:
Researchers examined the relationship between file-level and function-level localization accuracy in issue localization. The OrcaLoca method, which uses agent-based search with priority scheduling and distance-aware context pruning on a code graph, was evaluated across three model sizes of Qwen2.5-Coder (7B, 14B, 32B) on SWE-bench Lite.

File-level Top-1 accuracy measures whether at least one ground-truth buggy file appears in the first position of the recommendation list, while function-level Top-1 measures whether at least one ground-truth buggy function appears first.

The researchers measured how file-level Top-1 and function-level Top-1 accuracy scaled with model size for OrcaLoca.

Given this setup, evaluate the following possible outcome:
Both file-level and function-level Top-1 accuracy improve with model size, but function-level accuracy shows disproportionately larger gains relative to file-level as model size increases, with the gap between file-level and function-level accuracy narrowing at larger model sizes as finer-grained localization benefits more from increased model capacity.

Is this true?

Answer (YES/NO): NO